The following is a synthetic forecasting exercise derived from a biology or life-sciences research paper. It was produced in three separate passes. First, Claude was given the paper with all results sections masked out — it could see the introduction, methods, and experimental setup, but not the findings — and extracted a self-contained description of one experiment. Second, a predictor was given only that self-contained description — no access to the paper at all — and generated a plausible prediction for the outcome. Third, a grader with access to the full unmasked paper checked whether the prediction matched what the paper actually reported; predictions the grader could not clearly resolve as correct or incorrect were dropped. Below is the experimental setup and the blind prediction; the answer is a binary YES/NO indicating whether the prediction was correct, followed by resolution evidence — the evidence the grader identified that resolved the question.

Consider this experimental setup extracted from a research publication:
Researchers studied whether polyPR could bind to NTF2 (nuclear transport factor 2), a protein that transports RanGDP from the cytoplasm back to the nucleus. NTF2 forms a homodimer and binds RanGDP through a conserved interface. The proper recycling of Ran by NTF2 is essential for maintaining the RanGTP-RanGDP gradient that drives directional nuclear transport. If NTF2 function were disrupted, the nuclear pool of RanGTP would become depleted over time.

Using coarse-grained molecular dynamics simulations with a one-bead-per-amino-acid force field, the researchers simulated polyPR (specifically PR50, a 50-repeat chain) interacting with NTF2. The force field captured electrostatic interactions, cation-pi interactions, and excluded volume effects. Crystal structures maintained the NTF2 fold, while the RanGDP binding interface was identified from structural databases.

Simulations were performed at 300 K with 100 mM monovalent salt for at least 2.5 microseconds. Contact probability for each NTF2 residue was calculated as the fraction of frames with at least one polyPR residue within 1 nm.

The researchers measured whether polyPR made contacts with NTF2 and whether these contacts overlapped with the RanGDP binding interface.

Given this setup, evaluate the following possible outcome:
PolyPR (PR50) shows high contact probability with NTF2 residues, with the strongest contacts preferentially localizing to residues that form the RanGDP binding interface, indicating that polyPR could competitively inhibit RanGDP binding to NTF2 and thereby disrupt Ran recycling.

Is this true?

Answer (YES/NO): NO